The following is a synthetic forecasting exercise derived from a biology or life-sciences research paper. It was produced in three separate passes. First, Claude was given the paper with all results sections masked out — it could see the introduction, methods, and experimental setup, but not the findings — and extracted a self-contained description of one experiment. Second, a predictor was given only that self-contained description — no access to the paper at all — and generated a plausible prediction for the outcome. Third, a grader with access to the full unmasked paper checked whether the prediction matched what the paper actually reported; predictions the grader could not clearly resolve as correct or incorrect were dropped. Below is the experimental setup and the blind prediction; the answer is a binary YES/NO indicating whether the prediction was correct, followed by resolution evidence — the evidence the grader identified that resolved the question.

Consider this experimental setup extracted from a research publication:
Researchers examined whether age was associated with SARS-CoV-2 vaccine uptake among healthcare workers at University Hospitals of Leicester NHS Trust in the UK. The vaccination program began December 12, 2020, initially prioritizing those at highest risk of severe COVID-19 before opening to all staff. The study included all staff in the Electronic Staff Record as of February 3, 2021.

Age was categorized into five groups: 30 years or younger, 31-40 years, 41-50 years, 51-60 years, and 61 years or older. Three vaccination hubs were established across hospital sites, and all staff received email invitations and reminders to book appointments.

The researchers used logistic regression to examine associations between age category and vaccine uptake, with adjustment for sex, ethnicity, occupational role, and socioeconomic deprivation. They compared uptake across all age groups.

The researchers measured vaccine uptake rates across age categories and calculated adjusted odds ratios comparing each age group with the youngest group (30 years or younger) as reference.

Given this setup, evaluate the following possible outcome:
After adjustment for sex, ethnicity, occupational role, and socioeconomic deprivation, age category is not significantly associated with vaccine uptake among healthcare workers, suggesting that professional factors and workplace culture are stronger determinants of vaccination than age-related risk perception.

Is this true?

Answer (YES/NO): NO